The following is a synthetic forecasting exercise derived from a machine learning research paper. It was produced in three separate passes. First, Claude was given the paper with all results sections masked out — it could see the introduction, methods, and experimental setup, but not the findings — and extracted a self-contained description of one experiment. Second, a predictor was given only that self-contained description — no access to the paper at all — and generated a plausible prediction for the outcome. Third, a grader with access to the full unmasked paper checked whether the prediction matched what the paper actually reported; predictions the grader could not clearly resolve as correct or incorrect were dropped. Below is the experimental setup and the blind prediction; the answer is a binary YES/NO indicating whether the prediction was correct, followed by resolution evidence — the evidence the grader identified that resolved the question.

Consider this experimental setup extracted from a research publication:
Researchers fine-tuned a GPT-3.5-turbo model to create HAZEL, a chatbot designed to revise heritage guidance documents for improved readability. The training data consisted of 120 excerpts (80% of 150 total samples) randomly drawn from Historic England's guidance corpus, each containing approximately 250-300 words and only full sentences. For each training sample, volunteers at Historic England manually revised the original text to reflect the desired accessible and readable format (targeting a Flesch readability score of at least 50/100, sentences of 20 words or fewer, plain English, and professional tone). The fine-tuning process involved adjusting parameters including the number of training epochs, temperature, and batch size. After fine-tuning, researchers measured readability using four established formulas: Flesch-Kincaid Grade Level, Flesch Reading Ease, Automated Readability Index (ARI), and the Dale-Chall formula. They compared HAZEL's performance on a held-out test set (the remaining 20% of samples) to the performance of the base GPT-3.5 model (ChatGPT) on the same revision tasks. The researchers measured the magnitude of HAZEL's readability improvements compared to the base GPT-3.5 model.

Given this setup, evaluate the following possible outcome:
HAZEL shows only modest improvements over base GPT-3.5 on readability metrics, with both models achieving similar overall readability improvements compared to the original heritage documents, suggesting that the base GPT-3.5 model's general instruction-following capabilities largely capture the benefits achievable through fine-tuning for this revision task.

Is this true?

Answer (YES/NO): YES